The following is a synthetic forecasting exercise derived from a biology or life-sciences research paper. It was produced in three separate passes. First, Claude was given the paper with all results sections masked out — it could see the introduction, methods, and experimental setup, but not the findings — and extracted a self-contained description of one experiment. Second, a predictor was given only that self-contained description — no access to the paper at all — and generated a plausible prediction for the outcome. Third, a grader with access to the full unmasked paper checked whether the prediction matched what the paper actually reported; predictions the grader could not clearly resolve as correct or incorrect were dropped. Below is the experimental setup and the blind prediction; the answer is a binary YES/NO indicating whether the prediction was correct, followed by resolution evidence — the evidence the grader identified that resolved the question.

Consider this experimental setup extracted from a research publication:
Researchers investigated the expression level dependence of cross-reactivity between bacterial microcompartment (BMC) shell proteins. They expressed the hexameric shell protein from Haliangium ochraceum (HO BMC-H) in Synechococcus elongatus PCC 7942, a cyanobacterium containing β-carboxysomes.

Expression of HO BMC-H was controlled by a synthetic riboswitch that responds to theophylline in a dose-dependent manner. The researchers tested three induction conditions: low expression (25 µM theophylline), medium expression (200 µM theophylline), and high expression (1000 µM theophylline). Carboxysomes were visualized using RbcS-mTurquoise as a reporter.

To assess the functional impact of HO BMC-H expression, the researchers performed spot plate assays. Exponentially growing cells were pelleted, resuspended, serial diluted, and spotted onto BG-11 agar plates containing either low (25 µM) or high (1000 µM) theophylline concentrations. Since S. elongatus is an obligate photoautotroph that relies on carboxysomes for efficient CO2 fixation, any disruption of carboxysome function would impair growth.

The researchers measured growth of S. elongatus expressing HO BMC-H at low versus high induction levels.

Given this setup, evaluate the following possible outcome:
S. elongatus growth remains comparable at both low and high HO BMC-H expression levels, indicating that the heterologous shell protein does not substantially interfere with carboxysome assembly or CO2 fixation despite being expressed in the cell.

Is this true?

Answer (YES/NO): NO